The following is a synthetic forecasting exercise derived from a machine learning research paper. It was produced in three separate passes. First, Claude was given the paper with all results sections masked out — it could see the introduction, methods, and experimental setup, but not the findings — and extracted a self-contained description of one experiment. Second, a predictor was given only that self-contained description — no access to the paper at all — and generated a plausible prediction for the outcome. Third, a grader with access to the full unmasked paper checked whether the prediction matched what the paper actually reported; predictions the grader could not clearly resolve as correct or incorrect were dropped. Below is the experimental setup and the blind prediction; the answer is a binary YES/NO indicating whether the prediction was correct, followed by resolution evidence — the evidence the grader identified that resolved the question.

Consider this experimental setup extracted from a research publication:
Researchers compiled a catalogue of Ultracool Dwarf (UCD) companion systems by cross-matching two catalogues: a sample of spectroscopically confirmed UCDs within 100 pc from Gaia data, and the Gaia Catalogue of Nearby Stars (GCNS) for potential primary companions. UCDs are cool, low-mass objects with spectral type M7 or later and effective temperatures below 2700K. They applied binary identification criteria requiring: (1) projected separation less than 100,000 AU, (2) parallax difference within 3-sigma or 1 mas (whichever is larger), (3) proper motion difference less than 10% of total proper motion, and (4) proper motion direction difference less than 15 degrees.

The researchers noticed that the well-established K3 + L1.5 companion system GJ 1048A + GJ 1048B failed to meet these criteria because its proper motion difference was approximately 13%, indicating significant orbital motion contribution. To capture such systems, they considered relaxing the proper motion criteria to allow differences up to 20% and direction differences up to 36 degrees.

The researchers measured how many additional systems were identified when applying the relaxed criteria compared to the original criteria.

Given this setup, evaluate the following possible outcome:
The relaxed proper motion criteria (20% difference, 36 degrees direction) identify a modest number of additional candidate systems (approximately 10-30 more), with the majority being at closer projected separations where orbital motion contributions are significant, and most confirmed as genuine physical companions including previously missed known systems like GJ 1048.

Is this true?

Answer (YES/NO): NO